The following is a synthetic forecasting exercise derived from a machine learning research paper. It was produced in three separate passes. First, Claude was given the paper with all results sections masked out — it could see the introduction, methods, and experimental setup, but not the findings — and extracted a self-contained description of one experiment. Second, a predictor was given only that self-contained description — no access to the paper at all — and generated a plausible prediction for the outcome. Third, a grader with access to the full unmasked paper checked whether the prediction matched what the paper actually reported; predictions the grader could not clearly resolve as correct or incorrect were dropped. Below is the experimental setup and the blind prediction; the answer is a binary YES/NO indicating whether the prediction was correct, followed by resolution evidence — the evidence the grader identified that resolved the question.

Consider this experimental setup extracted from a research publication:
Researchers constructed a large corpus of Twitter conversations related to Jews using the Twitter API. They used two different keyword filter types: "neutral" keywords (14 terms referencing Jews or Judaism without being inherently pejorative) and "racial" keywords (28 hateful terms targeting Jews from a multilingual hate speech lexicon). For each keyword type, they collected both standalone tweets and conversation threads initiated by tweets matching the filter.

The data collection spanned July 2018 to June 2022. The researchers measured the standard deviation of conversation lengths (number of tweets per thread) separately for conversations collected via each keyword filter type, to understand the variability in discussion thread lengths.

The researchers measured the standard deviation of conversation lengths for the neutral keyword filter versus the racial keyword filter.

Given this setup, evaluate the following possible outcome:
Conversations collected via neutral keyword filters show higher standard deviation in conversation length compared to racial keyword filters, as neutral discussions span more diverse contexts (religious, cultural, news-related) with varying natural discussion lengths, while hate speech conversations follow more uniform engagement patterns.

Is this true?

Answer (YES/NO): NO